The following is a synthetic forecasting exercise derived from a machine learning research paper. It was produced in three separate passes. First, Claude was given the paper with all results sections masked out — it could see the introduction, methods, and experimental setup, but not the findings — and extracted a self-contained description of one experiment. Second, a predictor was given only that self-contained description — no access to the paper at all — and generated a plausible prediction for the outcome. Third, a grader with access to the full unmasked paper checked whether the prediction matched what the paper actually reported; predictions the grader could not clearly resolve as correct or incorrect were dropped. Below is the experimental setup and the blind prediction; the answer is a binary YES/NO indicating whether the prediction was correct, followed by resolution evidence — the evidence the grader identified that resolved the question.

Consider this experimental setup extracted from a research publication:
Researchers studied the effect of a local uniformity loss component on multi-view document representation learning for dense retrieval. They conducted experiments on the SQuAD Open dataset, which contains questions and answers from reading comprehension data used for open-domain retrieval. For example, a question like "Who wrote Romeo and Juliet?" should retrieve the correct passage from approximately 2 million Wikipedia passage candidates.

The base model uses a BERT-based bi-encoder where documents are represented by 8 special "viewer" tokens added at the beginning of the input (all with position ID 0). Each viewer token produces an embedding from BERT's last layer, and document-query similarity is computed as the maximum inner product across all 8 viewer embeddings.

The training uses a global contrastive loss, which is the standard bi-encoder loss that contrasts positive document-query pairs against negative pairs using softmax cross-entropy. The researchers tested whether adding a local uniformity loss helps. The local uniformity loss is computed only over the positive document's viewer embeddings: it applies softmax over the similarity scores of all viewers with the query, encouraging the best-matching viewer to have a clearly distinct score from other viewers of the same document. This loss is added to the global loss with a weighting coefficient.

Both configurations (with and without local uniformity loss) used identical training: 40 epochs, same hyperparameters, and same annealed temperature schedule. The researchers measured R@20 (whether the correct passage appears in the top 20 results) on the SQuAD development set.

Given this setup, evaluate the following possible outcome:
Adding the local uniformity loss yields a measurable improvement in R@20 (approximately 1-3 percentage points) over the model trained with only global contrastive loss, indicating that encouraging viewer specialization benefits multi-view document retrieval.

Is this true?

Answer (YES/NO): YES